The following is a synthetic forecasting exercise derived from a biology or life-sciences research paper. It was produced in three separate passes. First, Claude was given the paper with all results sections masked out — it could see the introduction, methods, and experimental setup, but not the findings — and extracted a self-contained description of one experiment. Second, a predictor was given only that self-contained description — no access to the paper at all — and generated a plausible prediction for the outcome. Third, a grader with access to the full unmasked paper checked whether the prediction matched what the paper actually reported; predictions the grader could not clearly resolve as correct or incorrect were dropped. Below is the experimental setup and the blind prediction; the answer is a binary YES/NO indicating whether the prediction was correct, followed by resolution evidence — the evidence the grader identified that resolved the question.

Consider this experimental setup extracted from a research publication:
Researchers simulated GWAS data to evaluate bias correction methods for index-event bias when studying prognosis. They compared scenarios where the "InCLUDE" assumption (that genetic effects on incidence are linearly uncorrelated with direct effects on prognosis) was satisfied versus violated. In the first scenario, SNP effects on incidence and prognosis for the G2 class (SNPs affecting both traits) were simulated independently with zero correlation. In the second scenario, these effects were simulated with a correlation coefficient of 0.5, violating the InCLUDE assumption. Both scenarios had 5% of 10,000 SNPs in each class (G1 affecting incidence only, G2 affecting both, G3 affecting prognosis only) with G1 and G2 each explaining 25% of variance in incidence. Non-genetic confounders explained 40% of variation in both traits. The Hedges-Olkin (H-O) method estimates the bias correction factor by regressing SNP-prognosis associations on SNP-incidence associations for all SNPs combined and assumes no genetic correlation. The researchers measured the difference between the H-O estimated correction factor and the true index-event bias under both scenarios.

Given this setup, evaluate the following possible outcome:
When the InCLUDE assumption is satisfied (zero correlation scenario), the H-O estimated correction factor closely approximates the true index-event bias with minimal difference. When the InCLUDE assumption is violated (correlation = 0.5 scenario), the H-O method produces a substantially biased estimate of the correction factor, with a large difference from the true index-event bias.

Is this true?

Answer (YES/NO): YES